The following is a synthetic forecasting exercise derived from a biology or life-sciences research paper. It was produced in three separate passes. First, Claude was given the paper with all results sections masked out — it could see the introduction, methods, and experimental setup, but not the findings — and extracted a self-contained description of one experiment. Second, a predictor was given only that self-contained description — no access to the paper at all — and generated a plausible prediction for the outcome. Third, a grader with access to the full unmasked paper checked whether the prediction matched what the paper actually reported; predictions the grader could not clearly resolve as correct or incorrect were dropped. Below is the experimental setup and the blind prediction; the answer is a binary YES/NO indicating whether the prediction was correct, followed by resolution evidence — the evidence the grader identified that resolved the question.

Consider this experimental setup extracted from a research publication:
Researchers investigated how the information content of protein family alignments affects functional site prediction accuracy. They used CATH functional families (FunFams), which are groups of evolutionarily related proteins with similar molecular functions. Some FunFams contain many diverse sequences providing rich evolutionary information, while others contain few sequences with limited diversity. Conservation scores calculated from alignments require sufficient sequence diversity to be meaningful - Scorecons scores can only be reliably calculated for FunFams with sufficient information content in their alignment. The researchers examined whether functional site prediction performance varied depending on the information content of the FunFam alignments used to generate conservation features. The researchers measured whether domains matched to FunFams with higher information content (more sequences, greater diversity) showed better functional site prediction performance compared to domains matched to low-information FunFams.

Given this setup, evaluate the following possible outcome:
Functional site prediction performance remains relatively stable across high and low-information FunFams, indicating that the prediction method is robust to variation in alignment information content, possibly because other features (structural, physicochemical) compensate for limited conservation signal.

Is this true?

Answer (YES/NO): NO